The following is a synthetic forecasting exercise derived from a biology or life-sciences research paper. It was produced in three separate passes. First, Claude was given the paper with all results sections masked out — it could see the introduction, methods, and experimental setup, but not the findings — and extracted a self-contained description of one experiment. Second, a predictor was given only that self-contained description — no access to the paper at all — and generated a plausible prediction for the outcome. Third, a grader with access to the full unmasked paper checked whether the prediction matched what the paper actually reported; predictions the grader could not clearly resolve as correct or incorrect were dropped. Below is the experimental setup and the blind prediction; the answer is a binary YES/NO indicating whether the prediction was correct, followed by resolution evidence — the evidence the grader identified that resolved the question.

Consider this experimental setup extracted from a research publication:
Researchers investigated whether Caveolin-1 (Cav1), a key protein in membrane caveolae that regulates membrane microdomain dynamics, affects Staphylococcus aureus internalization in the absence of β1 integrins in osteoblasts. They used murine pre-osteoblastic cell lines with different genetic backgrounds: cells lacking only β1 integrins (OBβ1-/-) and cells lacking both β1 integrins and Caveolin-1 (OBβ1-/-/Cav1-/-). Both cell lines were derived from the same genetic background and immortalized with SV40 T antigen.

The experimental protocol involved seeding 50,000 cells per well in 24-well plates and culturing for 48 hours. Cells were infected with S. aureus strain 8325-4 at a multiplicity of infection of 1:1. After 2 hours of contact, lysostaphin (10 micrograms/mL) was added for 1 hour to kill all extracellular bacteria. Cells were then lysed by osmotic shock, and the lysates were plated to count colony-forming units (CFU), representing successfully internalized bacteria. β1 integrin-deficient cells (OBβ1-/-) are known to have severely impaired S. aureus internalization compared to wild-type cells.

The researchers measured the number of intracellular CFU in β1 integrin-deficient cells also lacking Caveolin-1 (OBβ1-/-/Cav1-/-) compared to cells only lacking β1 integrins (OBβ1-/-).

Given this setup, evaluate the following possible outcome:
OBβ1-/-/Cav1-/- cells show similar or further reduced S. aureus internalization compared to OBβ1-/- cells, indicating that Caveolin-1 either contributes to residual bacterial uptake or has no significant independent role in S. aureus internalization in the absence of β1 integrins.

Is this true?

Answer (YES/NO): NO